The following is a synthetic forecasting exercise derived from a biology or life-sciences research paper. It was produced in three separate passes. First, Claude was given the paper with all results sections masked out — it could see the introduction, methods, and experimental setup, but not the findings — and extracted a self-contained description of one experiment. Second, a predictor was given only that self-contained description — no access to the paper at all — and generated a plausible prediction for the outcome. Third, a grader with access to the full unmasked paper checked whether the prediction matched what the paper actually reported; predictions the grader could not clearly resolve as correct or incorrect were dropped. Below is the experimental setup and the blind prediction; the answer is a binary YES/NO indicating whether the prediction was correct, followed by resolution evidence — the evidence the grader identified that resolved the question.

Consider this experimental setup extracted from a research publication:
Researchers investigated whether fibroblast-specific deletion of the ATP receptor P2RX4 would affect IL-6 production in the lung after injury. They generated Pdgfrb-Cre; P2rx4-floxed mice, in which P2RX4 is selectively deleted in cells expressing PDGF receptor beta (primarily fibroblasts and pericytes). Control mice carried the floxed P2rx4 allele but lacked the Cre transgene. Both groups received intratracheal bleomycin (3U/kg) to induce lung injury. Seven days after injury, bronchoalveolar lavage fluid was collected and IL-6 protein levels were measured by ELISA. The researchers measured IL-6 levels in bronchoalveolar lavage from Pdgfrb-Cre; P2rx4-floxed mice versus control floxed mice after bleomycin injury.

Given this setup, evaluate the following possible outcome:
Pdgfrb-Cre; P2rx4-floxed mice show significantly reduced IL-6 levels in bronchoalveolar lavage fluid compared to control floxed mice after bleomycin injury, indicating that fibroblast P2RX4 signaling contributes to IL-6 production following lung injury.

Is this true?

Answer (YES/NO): YES